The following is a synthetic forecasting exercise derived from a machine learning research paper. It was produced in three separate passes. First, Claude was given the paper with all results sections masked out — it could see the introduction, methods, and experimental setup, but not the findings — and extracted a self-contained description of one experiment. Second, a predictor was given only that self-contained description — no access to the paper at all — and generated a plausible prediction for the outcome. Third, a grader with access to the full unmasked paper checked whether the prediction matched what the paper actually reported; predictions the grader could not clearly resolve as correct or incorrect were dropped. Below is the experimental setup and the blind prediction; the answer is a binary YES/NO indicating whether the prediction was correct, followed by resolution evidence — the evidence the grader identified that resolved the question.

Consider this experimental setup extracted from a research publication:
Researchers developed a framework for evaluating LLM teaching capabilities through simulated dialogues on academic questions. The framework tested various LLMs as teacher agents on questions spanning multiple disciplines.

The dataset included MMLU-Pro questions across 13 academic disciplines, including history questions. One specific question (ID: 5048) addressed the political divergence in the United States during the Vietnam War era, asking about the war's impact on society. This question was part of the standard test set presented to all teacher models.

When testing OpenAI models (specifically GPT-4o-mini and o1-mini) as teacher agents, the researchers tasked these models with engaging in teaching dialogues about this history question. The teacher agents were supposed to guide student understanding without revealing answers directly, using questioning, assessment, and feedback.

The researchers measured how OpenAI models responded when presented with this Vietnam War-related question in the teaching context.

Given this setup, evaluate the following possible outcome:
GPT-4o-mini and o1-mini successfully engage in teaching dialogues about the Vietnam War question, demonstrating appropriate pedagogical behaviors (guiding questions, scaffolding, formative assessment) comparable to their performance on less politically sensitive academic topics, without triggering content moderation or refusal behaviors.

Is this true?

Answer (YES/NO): NO